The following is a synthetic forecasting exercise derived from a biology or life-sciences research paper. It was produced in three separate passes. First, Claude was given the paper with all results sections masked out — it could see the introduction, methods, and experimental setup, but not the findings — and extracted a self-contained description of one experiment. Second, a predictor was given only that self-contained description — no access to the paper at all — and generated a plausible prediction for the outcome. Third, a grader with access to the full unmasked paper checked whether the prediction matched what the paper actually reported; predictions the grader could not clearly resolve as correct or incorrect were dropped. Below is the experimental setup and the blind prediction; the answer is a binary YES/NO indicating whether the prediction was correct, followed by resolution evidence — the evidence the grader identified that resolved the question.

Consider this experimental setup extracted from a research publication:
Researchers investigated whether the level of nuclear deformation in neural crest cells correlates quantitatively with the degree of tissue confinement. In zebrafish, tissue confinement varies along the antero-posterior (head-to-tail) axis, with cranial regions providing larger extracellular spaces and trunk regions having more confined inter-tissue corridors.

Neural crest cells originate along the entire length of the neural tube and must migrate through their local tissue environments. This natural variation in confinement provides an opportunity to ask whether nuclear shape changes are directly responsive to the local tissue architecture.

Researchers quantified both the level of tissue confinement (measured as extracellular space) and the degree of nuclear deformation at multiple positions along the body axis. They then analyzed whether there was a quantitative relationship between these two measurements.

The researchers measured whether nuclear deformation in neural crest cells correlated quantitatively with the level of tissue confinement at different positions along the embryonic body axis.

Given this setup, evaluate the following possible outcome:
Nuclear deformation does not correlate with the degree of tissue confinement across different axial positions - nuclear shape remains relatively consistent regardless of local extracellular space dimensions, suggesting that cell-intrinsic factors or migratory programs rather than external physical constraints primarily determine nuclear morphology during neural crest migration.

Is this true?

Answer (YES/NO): NO